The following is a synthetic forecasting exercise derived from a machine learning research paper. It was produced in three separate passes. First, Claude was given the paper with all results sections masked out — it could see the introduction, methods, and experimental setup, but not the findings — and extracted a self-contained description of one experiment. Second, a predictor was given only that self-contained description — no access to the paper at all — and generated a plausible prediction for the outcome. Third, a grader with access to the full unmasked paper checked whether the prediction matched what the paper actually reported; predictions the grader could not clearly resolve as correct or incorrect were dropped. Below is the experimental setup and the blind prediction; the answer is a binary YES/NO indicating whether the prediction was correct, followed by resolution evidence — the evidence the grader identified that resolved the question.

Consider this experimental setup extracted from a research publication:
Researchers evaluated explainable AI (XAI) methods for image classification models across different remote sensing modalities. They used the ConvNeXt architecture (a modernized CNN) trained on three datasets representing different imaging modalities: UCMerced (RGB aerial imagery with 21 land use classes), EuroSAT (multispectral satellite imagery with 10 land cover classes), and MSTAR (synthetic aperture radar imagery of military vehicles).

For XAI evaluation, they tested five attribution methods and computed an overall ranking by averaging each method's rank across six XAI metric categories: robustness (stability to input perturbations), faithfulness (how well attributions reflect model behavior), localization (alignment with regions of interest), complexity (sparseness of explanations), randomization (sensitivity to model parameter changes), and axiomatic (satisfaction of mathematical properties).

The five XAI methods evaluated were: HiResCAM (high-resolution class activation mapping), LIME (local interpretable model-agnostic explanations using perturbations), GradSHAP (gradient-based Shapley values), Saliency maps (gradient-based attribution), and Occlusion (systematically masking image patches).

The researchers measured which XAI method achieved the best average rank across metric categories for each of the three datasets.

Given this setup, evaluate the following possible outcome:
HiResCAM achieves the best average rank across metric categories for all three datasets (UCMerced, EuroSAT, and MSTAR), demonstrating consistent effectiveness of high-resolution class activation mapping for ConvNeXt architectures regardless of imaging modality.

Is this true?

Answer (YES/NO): NO